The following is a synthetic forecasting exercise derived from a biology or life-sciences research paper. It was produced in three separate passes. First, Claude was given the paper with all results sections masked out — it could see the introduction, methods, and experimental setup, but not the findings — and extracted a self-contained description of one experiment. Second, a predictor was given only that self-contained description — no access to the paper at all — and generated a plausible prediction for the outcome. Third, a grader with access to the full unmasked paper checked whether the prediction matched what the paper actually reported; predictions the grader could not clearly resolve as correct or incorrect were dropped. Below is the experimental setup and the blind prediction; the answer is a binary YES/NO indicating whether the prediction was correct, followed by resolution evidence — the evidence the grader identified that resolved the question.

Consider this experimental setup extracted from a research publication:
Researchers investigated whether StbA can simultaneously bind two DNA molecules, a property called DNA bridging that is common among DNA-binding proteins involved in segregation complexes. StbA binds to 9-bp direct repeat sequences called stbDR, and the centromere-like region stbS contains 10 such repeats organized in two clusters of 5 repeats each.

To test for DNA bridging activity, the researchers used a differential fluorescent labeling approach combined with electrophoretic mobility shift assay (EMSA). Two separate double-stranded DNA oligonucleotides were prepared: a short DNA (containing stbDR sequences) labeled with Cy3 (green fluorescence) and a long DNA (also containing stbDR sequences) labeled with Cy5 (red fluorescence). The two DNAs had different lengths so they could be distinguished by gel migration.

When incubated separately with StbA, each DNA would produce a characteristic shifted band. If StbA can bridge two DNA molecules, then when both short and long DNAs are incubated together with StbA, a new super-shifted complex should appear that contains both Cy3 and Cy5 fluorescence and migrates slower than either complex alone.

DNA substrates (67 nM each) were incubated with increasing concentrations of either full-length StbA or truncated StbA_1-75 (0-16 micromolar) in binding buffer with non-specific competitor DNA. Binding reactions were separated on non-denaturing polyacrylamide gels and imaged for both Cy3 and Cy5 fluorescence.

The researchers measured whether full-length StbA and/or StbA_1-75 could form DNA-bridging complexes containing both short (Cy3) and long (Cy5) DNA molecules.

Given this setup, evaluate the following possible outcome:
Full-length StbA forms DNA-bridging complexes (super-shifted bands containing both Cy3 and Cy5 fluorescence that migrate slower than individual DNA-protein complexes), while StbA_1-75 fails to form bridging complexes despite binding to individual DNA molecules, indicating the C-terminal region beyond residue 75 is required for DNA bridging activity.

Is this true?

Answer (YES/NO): NO